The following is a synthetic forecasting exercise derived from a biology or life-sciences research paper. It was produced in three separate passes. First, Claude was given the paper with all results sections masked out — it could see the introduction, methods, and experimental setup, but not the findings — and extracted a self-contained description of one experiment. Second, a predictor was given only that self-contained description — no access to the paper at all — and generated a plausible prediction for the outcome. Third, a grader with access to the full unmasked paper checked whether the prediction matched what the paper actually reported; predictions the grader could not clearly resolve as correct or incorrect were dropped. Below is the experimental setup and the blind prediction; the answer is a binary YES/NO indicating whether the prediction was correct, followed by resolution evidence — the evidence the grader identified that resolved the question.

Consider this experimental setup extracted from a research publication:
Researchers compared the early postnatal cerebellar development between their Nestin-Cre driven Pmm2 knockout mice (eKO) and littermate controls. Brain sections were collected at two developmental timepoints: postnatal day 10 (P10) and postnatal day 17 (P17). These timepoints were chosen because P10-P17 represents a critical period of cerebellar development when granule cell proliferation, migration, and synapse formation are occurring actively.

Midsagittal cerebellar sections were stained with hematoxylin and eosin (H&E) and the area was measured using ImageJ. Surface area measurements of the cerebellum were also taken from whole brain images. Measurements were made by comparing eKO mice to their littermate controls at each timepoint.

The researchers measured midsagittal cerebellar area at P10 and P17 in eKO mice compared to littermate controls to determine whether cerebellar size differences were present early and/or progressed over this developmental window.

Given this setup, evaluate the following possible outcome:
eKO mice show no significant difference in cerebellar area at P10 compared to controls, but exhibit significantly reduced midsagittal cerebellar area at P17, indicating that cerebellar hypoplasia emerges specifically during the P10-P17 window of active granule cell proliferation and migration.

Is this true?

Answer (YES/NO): NO